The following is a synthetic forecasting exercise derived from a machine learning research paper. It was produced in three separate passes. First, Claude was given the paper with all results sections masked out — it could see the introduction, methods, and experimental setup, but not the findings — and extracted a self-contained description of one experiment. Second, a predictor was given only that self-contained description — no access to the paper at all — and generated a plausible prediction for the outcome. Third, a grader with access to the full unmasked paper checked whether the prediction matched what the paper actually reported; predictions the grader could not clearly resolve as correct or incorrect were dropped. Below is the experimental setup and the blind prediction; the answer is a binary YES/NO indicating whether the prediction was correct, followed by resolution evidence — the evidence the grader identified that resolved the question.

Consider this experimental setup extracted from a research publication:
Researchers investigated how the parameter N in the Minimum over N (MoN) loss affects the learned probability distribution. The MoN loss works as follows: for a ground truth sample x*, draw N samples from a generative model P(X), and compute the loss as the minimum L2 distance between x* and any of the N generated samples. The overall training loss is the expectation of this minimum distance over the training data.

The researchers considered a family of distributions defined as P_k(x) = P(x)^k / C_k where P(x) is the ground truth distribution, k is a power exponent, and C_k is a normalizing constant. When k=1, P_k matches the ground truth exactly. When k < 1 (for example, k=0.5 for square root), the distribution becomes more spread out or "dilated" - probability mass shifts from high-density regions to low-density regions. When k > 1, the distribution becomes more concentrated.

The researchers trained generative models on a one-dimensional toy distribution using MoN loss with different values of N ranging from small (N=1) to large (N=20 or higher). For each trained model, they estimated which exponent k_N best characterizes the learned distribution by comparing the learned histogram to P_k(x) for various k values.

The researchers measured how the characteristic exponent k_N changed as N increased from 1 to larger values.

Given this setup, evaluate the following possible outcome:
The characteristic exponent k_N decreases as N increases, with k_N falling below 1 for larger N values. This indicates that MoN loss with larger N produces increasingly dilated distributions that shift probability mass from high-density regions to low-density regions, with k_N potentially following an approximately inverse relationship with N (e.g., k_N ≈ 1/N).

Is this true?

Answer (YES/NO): NO